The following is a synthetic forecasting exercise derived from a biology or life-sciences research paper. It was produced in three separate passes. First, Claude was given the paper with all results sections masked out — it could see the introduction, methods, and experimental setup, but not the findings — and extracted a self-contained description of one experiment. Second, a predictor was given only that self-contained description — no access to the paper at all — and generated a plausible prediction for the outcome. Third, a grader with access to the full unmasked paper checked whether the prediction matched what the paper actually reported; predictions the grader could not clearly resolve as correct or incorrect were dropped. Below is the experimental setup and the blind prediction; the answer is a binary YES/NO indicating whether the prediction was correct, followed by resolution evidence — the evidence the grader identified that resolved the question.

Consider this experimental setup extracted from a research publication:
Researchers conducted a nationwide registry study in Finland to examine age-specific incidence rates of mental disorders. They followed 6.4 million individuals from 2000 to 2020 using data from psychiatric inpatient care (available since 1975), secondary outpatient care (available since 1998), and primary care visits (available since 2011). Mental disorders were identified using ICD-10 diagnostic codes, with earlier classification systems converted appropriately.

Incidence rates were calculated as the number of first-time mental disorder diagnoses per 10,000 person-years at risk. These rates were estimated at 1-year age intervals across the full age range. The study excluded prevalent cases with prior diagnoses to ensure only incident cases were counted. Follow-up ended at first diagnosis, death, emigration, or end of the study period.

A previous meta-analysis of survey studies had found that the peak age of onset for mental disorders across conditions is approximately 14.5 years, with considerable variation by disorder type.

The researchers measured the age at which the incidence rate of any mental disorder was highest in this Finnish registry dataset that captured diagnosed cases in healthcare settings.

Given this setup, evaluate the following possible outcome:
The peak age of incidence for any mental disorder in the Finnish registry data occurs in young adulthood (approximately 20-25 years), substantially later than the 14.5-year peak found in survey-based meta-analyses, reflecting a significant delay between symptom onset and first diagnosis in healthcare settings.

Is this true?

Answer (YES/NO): NO